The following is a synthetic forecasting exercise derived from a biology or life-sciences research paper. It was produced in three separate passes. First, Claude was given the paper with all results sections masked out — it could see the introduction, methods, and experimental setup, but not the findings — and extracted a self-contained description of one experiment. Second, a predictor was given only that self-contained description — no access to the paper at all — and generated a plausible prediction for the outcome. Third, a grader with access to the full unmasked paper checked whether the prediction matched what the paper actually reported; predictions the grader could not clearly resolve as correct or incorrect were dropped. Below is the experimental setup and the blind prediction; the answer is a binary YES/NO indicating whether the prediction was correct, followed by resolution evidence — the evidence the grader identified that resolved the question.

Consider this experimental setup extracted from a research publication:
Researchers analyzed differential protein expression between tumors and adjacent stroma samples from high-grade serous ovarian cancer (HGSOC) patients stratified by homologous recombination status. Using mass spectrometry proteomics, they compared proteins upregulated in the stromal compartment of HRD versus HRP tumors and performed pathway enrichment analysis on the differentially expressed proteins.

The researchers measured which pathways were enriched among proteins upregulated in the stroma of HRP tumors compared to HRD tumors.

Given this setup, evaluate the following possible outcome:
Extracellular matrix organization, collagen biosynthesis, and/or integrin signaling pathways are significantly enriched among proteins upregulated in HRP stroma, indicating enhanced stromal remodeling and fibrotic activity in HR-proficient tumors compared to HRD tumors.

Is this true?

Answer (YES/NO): NO